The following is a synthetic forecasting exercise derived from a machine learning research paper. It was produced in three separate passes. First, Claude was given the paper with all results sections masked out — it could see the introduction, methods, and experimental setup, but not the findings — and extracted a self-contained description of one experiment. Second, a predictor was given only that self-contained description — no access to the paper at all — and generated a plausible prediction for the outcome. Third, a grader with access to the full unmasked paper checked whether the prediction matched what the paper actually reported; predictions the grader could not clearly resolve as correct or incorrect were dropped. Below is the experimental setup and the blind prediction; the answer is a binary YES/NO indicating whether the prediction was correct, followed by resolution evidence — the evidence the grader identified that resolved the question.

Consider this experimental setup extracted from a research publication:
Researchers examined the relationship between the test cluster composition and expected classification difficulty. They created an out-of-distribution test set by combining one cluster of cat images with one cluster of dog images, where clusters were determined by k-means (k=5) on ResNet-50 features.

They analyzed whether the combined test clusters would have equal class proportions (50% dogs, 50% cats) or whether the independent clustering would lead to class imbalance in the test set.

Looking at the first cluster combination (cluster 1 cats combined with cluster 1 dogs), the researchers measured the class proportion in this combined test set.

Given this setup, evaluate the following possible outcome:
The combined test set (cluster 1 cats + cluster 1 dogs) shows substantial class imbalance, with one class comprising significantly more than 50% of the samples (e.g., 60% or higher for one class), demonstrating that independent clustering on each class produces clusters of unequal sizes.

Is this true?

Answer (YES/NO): NO